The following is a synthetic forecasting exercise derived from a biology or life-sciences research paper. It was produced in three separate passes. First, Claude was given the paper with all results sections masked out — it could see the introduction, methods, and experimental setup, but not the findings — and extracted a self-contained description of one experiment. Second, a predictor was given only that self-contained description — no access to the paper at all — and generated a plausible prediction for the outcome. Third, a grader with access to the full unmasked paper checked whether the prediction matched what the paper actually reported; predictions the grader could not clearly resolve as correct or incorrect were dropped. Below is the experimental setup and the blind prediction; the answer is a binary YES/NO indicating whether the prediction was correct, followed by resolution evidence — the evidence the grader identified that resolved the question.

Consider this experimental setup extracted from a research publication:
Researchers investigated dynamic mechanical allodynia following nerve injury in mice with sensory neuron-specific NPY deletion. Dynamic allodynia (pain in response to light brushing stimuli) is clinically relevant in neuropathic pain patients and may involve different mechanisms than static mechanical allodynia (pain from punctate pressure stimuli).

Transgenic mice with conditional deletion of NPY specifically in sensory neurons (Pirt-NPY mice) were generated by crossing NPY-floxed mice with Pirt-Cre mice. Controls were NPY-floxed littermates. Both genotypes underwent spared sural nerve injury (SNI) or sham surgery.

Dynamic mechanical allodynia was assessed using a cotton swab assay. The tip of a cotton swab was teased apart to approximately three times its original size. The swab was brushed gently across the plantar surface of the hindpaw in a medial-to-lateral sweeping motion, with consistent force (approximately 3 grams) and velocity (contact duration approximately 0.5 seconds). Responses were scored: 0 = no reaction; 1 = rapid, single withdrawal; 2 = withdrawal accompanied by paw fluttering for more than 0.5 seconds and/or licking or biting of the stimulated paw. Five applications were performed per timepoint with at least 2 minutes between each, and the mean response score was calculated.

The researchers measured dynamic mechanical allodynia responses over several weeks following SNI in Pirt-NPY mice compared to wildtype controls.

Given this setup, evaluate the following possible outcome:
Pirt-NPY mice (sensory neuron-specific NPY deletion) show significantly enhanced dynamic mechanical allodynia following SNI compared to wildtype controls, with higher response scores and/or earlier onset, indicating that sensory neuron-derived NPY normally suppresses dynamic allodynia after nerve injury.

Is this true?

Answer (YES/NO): NO